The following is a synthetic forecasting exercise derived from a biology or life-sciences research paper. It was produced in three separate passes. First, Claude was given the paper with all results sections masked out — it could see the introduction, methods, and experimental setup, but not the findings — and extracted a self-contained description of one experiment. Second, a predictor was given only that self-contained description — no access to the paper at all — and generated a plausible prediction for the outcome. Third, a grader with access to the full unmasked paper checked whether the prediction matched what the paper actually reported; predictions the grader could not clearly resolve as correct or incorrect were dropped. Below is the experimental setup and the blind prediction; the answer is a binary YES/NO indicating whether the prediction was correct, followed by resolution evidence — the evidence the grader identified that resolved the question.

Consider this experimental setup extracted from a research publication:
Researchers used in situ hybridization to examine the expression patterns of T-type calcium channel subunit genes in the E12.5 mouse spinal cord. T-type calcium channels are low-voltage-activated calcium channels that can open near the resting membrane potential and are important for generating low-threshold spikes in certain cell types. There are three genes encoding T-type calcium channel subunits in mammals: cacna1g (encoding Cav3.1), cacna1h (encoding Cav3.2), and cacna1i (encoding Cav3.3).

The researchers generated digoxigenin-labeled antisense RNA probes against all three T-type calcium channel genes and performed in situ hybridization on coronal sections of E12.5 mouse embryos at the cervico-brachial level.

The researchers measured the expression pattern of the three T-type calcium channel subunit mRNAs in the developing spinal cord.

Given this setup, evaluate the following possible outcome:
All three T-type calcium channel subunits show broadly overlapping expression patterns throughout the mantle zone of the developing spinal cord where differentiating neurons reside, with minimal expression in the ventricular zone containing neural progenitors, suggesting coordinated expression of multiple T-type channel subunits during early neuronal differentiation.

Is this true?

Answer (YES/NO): NO